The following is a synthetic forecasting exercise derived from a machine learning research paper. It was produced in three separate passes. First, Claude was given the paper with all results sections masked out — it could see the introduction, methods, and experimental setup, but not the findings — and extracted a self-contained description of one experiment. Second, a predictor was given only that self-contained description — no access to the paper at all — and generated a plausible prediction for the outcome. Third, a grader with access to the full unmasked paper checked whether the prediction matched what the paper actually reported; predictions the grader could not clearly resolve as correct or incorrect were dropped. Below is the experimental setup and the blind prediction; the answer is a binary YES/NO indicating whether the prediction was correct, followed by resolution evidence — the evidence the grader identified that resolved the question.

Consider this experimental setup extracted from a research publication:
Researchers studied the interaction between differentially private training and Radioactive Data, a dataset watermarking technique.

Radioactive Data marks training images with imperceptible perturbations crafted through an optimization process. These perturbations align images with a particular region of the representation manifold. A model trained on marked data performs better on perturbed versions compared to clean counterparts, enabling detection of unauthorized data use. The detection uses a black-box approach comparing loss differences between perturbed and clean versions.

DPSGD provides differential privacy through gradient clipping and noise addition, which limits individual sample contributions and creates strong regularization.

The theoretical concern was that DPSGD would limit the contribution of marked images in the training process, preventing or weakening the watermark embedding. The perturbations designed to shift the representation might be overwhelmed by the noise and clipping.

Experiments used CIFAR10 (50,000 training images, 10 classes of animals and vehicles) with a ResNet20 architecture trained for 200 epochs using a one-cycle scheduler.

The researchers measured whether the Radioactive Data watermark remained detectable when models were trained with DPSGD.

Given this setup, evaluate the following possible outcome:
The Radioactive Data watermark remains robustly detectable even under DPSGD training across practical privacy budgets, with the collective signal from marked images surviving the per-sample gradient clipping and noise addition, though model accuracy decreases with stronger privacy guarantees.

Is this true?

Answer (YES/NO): YES